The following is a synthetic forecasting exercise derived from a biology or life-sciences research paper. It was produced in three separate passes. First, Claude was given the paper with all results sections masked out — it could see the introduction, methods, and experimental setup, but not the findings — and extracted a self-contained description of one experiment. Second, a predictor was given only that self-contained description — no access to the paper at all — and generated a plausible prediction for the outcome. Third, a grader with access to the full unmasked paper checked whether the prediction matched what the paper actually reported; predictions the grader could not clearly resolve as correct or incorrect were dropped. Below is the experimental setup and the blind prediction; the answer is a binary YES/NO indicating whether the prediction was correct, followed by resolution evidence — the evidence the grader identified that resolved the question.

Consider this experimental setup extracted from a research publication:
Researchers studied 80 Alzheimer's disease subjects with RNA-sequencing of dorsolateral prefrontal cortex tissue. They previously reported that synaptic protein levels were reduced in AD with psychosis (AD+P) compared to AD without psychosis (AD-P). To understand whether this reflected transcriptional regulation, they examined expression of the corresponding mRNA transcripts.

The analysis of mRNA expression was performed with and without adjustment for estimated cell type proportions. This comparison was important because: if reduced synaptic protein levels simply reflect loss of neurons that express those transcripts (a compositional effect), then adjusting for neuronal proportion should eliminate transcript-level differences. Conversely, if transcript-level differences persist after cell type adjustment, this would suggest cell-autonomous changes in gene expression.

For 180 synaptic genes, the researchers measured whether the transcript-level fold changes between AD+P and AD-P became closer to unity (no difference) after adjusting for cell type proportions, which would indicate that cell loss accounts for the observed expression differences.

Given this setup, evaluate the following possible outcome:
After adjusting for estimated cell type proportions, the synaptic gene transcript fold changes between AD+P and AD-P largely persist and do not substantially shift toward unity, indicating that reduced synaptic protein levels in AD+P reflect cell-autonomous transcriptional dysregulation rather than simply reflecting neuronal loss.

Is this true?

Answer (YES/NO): NO